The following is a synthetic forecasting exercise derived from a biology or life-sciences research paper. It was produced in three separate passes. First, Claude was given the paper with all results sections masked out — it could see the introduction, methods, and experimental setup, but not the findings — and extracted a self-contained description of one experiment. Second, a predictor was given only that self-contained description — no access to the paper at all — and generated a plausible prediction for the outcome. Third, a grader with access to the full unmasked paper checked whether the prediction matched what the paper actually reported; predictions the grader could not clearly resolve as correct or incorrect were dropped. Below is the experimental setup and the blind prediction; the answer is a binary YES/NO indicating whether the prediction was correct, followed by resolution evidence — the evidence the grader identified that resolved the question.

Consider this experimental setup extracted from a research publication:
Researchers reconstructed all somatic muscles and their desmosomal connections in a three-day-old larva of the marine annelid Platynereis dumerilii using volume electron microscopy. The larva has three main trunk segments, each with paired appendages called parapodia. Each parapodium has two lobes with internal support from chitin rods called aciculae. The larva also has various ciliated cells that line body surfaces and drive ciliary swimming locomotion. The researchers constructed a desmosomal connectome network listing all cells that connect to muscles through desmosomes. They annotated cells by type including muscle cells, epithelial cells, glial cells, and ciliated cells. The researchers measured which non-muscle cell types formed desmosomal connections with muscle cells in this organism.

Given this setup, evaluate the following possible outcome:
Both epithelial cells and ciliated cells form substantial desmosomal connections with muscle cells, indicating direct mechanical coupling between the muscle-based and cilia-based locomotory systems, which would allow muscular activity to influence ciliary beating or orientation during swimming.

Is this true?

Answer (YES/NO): NO